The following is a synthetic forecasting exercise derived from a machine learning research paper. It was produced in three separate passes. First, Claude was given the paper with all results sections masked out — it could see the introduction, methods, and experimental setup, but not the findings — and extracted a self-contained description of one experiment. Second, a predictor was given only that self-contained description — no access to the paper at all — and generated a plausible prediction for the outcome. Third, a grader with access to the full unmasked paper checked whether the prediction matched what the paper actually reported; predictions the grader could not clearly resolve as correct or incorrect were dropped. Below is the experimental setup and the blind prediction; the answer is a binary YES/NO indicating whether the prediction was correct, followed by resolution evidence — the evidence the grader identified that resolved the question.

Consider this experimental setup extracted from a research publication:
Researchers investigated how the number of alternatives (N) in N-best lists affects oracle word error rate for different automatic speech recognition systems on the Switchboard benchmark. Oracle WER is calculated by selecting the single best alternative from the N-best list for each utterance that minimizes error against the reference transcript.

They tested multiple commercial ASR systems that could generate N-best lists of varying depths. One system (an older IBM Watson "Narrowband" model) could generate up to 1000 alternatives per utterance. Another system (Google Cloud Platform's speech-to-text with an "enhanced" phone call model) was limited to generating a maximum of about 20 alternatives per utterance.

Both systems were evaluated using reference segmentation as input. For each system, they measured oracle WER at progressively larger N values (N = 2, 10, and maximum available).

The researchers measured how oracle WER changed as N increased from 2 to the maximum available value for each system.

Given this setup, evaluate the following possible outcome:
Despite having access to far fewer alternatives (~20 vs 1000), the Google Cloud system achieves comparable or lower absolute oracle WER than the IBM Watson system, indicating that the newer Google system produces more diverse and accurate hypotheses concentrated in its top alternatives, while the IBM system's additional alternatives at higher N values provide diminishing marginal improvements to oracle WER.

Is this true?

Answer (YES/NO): YES